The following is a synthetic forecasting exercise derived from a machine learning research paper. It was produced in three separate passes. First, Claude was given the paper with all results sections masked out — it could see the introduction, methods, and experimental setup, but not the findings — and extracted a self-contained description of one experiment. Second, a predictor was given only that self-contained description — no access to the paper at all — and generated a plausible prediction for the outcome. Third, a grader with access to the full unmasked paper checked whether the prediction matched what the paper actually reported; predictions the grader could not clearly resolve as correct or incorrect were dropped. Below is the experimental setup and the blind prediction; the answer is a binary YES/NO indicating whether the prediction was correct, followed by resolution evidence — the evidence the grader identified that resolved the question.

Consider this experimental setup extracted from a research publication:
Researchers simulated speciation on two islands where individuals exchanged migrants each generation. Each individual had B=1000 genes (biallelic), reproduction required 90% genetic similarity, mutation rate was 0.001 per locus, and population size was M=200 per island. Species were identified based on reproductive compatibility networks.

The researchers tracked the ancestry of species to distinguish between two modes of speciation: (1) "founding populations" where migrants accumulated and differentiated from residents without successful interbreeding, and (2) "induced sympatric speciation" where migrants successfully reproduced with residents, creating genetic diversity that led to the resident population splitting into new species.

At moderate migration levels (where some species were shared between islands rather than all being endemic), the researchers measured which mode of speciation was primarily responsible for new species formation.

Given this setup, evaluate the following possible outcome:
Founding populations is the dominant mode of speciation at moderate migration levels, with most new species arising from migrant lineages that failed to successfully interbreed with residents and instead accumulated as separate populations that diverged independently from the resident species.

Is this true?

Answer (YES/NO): NO